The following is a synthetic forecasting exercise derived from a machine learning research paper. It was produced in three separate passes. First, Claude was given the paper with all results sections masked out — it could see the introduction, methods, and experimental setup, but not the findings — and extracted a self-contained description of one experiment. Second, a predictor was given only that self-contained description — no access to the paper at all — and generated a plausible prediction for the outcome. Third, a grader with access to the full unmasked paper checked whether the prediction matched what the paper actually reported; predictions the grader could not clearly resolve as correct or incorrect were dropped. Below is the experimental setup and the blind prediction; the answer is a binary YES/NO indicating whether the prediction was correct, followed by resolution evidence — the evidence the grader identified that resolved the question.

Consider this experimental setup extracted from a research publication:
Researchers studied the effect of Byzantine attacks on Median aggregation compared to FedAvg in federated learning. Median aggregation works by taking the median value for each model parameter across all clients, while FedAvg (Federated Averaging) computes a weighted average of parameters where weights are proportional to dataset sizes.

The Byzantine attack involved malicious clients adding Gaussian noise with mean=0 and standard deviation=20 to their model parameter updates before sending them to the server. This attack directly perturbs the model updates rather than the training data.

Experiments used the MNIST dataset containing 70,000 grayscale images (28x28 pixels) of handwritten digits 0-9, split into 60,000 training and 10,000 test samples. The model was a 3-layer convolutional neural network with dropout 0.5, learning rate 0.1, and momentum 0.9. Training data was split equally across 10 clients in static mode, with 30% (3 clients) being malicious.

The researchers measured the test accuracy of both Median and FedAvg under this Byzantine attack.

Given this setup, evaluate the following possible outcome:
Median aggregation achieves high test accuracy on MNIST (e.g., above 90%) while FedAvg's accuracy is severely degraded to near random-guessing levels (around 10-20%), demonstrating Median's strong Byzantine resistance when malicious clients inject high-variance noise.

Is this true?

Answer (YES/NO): YES